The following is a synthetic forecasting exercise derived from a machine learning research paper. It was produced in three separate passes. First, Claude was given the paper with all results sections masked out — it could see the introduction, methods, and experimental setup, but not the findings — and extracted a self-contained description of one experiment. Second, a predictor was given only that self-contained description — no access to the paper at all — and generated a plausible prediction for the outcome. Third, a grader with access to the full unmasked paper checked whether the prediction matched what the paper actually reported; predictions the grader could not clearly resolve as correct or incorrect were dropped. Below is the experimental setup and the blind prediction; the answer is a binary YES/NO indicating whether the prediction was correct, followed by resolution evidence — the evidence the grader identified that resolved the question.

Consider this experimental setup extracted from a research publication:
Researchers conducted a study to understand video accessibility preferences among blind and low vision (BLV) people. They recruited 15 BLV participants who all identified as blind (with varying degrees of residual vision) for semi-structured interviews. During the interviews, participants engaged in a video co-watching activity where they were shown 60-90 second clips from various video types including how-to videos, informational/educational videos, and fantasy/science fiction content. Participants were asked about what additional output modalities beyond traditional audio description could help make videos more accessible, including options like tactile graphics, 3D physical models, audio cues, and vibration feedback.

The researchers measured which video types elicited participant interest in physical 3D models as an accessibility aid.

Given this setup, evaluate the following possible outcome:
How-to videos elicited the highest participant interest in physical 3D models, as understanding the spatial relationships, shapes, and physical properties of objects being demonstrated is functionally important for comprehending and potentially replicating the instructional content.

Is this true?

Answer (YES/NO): NO